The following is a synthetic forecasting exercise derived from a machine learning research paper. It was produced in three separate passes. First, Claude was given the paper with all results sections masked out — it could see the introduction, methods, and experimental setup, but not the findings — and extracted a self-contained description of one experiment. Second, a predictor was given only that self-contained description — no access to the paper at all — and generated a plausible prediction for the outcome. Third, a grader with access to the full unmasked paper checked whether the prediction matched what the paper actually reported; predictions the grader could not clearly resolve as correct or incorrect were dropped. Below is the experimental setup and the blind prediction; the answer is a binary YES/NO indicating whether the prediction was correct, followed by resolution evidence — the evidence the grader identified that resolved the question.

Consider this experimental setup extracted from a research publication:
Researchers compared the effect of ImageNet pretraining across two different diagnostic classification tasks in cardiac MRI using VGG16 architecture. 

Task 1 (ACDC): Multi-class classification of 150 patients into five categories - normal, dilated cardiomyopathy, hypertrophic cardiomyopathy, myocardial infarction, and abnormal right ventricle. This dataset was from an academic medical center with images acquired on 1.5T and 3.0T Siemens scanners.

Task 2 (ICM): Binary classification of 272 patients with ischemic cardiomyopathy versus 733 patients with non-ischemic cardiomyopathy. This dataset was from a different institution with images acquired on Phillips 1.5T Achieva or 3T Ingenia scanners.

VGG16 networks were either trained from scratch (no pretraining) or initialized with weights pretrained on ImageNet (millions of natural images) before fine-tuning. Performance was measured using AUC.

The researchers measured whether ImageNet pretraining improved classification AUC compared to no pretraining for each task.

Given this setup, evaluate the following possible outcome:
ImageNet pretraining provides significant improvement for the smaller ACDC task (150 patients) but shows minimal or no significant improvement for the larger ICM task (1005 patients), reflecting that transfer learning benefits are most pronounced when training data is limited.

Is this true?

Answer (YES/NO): NO